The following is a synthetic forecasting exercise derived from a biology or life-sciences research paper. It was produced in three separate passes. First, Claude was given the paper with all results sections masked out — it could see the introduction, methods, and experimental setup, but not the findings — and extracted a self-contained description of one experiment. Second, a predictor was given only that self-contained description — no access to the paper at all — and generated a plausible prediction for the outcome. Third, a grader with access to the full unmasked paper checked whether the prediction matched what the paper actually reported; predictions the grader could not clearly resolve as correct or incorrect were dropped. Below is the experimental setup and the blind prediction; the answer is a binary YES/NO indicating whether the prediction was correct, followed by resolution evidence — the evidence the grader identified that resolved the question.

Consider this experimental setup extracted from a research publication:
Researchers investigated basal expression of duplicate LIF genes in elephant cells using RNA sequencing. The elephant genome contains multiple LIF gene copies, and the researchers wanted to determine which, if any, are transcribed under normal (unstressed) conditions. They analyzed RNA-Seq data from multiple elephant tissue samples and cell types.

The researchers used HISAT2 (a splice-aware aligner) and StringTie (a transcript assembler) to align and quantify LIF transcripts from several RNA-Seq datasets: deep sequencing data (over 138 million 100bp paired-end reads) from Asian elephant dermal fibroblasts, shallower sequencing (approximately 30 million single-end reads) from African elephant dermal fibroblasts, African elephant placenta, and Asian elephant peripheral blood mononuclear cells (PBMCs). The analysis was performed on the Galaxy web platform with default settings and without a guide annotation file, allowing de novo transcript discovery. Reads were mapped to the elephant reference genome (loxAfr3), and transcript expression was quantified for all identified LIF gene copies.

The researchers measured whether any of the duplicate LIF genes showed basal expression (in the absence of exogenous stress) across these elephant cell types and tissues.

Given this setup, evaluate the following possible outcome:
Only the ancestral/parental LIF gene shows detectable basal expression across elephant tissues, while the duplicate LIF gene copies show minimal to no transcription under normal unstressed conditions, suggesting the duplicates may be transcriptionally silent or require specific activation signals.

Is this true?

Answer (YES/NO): YES